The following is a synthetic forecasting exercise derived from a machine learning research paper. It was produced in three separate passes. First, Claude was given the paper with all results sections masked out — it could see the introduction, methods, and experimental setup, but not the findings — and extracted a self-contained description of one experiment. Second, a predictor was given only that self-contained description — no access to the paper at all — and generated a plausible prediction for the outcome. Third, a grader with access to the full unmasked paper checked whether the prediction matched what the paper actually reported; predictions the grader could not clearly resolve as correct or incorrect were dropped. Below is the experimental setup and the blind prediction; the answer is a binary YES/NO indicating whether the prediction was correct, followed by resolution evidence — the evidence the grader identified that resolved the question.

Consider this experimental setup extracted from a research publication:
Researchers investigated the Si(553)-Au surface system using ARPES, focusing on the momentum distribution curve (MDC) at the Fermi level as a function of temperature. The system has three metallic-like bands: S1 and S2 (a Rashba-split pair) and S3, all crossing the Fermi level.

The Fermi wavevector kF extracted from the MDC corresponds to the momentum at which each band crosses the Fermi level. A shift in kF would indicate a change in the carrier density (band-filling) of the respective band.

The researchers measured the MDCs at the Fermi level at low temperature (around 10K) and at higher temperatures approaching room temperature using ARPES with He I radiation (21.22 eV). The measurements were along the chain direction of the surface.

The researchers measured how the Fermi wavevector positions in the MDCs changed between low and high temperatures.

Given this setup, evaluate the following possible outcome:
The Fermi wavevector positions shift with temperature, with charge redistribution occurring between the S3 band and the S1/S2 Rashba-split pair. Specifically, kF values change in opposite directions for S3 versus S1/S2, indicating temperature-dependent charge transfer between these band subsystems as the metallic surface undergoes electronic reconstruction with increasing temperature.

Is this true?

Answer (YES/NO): NO